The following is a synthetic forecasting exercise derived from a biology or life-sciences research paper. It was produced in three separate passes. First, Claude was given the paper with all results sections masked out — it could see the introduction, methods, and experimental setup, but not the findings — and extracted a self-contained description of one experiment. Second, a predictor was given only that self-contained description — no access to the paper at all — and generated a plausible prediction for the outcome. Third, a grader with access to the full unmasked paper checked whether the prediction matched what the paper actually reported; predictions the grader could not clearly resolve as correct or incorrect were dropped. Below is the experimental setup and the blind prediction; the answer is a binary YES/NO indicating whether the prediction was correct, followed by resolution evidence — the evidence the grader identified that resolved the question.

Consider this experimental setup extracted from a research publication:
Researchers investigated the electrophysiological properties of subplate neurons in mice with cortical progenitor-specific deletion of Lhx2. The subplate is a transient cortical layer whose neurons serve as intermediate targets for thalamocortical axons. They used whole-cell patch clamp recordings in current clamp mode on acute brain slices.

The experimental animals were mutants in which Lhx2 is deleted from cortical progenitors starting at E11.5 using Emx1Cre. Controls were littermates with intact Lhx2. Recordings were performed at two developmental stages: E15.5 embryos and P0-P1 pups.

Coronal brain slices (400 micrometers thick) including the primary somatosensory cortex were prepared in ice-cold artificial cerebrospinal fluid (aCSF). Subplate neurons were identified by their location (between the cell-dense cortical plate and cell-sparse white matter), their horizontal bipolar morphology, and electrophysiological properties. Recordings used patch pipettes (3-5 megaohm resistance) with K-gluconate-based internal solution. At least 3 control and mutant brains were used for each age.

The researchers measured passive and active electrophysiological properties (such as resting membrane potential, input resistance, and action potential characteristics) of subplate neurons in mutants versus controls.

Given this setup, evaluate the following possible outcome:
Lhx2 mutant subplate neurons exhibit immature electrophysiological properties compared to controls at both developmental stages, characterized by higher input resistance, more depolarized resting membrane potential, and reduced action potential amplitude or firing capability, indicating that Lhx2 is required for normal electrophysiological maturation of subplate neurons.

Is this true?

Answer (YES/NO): NO